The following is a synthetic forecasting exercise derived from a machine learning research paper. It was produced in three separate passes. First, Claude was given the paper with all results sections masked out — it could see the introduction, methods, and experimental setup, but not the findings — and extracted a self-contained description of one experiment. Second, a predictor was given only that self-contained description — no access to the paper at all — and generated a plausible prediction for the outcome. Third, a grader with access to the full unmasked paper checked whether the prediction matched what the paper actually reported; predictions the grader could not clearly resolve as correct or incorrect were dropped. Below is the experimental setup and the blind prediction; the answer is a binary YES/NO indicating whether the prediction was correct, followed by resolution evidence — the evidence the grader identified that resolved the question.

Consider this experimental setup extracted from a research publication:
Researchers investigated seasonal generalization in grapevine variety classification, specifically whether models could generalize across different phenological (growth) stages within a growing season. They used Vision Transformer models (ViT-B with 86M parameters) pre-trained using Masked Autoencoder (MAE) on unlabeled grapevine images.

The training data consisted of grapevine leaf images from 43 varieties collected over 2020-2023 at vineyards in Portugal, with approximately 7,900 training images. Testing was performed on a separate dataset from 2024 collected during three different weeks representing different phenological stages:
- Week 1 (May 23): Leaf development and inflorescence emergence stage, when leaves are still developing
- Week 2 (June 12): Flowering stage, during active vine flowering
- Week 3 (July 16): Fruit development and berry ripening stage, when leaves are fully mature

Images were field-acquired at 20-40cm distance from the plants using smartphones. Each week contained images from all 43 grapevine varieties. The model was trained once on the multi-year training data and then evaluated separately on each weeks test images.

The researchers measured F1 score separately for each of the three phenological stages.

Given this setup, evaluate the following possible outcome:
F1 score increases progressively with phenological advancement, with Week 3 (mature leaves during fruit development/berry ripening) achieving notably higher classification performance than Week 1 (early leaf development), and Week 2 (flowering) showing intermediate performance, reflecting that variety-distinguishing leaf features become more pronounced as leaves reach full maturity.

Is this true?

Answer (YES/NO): NO